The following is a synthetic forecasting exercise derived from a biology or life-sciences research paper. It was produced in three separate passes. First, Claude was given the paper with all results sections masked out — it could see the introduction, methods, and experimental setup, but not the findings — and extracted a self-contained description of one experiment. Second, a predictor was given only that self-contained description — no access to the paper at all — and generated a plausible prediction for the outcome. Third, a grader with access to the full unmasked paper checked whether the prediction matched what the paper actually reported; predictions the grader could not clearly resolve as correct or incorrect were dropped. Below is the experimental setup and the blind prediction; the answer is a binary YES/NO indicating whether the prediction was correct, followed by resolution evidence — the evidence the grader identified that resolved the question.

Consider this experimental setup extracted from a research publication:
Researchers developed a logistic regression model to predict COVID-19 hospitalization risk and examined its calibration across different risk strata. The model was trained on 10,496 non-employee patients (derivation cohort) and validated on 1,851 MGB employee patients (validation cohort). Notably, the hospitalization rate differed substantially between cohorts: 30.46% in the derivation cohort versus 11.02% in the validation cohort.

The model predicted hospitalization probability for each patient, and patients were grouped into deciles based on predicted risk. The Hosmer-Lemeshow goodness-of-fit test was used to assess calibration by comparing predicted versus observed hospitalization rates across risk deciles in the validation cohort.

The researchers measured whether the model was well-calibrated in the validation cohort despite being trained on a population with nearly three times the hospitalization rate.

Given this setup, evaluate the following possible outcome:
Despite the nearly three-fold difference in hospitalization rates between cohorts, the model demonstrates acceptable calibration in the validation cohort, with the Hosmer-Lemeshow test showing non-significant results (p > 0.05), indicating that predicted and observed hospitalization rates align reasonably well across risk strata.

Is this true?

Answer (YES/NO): YES